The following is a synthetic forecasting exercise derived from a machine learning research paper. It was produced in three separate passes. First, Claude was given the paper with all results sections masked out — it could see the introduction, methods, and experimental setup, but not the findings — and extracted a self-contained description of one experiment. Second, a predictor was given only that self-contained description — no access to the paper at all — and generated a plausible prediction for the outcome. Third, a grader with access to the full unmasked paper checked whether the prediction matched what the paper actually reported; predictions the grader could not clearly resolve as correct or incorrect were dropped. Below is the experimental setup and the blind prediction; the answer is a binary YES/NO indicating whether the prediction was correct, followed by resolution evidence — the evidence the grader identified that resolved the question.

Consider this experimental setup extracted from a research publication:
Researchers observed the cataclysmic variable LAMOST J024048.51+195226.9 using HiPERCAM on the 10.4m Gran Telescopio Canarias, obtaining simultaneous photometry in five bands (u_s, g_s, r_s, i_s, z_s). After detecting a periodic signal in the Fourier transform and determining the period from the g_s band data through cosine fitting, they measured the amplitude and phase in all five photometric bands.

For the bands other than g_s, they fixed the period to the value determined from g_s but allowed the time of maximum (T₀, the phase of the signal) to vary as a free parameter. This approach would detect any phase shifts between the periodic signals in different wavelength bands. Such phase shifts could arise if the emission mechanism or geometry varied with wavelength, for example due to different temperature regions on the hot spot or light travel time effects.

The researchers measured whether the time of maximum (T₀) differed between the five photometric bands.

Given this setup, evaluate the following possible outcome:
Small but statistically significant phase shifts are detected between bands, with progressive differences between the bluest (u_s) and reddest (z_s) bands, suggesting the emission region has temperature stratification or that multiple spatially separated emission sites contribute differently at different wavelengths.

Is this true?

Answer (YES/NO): NO